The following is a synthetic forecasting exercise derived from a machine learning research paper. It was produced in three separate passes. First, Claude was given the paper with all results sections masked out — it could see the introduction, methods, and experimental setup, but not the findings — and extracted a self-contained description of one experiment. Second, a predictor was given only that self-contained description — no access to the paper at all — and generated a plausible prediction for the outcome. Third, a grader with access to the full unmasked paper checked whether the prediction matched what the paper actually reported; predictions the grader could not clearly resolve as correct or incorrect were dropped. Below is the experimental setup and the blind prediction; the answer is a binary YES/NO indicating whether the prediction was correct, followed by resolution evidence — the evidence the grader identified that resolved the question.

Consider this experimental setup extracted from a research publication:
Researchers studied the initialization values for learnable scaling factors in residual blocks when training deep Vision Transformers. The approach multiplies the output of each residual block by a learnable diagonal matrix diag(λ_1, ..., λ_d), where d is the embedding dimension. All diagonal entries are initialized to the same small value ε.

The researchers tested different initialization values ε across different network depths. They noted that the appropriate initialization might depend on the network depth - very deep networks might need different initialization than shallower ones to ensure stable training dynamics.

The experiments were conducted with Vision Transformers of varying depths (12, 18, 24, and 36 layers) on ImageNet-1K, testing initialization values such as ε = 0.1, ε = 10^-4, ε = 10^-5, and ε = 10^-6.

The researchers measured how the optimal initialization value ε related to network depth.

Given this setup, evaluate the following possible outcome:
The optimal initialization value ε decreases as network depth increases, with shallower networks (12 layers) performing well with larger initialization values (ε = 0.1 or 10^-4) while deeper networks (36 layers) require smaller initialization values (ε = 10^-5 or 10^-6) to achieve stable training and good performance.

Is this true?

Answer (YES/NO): YES